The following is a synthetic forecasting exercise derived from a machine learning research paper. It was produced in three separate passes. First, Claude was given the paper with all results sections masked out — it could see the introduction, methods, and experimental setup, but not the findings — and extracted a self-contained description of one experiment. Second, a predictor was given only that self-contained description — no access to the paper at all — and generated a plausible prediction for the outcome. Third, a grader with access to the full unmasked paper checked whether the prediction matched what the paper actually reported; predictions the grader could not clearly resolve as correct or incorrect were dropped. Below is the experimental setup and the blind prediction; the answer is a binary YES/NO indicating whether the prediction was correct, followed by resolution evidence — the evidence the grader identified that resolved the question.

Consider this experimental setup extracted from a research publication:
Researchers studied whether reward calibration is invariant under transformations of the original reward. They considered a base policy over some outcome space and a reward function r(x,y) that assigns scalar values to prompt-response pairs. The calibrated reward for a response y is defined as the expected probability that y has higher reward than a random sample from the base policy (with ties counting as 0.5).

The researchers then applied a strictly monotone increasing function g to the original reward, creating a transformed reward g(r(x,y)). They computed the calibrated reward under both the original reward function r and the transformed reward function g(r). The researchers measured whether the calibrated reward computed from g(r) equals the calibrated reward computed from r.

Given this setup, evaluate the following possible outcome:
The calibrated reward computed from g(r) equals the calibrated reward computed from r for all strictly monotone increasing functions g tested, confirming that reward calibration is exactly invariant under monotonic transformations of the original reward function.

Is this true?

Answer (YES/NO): YES